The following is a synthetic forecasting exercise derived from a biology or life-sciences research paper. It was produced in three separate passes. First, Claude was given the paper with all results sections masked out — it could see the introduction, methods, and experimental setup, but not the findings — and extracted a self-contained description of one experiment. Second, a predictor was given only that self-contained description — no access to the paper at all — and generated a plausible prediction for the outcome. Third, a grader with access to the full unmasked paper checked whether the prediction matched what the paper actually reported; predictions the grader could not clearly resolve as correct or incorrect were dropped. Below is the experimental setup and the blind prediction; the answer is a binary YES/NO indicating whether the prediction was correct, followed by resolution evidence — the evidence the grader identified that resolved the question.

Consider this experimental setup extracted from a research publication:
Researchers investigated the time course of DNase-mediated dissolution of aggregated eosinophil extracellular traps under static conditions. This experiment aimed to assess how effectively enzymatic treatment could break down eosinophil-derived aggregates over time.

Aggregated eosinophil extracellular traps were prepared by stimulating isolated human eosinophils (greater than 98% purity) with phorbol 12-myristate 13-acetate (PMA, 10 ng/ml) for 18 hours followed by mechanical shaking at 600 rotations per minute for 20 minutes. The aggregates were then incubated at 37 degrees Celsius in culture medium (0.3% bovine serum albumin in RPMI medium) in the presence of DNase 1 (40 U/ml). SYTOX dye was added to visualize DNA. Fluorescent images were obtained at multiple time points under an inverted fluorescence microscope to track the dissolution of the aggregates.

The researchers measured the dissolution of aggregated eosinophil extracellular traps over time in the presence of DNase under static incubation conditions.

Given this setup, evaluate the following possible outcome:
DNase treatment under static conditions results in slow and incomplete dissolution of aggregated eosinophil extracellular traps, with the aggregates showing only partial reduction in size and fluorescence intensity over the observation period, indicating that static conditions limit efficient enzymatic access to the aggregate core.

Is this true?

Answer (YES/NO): YES